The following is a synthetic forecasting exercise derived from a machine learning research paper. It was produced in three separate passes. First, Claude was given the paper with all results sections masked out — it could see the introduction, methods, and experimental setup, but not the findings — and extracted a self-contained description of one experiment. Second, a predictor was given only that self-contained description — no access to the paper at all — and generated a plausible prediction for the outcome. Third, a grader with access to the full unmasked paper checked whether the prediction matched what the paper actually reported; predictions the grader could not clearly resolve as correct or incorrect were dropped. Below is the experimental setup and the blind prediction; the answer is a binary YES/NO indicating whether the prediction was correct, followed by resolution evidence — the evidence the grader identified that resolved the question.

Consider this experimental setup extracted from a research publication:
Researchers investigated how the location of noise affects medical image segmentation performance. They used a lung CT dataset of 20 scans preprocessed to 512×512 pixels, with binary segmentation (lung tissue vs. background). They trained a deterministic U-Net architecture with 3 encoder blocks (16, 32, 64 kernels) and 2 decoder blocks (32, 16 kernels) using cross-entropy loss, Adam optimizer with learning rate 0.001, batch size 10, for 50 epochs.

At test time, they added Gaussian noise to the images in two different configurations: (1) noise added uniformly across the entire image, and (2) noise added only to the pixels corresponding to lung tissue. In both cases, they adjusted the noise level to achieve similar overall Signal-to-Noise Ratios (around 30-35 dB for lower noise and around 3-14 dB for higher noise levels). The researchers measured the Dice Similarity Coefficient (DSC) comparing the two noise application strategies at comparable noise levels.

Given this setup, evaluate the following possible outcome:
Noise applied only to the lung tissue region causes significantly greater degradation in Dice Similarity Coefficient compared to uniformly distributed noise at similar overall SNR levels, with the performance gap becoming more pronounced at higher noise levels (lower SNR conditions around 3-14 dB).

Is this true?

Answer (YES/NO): NO